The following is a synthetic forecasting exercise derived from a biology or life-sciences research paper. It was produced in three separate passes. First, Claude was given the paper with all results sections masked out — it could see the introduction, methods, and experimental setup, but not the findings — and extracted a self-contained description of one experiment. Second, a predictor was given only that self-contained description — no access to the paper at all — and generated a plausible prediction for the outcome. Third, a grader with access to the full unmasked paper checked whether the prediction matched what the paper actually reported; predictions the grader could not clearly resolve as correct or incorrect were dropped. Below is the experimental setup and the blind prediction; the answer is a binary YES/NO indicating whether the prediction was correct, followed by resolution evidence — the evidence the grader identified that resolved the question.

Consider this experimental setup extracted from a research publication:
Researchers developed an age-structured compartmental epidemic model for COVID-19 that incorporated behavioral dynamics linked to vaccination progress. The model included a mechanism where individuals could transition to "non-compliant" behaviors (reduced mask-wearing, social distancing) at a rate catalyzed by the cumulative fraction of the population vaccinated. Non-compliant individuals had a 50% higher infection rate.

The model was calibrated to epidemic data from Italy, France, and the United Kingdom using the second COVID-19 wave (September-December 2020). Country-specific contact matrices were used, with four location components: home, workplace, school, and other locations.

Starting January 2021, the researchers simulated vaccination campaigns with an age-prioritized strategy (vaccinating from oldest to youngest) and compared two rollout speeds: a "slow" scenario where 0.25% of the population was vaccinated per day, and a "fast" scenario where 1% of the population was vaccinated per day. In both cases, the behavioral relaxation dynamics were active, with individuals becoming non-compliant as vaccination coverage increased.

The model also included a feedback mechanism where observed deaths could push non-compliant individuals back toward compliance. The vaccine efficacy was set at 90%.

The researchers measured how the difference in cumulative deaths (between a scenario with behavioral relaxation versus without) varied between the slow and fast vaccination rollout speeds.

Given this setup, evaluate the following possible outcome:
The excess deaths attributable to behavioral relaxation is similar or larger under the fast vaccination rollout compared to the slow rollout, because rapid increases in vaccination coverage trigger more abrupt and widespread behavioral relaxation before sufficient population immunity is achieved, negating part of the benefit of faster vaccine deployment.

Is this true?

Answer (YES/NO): NO